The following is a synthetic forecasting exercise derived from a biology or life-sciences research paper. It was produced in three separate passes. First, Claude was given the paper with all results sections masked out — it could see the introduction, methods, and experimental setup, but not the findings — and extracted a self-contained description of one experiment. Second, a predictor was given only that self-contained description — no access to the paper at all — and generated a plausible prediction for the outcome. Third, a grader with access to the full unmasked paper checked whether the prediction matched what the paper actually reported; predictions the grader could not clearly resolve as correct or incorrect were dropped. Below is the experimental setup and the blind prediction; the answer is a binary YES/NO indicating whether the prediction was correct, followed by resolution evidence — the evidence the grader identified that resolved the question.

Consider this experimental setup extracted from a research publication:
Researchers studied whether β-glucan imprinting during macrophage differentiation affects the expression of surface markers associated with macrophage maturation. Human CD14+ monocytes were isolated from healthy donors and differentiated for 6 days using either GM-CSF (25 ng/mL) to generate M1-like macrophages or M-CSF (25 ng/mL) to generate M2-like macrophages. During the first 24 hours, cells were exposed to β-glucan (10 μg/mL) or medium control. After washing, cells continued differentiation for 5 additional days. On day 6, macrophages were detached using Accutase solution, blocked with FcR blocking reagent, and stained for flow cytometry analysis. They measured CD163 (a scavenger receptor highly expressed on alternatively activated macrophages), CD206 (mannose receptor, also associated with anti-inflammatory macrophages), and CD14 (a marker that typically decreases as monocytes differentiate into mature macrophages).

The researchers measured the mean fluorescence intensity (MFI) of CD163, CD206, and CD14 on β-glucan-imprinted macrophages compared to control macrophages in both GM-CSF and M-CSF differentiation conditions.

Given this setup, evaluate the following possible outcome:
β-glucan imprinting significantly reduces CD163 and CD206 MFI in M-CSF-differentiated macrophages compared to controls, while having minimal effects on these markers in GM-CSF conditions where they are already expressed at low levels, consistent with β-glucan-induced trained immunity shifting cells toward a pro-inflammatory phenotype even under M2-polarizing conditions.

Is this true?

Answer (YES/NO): NO